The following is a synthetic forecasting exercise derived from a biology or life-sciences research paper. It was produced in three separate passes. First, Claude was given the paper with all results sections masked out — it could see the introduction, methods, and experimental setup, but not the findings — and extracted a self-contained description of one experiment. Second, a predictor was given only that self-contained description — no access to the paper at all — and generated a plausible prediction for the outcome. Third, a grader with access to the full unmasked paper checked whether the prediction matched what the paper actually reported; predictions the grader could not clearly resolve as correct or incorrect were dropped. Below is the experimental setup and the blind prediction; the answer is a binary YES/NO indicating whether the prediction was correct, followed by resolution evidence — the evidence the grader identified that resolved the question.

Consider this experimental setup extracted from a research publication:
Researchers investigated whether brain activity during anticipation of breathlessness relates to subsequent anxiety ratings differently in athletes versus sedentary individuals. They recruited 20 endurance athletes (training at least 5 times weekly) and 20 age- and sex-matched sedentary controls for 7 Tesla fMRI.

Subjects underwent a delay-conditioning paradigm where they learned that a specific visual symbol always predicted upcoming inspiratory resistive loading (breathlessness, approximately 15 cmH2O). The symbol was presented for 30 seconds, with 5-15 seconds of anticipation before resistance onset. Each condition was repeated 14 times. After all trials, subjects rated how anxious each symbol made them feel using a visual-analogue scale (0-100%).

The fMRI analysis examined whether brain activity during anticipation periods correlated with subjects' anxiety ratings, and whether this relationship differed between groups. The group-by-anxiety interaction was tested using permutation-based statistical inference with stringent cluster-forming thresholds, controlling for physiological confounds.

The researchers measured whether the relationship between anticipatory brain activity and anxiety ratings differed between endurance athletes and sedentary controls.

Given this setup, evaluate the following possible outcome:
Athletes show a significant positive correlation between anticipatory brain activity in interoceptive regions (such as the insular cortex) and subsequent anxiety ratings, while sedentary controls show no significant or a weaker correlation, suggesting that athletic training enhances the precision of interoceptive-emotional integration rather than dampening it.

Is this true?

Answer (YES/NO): NO